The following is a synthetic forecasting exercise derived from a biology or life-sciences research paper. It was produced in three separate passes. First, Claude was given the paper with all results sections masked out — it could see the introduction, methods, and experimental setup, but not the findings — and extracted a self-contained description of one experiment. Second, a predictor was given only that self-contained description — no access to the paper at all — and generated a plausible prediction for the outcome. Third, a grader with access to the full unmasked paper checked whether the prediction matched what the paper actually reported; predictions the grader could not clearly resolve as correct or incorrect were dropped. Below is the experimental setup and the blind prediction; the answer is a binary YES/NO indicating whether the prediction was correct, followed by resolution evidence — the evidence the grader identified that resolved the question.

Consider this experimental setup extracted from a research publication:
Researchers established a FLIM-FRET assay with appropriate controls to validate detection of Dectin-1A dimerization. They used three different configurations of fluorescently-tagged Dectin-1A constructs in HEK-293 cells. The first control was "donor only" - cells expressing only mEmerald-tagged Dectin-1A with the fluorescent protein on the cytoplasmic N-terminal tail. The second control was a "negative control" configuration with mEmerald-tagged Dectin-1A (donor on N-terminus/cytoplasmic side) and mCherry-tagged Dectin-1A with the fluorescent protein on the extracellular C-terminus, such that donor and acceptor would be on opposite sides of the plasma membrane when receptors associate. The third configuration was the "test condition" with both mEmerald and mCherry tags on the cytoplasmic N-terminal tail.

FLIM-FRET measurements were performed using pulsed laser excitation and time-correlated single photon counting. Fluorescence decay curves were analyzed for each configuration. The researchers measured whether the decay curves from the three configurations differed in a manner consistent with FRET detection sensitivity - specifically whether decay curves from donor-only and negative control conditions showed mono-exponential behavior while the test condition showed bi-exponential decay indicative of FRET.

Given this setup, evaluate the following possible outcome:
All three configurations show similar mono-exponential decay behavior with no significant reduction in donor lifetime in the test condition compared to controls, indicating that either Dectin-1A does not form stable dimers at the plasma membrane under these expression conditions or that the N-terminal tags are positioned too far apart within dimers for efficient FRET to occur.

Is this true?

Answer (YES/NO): NO